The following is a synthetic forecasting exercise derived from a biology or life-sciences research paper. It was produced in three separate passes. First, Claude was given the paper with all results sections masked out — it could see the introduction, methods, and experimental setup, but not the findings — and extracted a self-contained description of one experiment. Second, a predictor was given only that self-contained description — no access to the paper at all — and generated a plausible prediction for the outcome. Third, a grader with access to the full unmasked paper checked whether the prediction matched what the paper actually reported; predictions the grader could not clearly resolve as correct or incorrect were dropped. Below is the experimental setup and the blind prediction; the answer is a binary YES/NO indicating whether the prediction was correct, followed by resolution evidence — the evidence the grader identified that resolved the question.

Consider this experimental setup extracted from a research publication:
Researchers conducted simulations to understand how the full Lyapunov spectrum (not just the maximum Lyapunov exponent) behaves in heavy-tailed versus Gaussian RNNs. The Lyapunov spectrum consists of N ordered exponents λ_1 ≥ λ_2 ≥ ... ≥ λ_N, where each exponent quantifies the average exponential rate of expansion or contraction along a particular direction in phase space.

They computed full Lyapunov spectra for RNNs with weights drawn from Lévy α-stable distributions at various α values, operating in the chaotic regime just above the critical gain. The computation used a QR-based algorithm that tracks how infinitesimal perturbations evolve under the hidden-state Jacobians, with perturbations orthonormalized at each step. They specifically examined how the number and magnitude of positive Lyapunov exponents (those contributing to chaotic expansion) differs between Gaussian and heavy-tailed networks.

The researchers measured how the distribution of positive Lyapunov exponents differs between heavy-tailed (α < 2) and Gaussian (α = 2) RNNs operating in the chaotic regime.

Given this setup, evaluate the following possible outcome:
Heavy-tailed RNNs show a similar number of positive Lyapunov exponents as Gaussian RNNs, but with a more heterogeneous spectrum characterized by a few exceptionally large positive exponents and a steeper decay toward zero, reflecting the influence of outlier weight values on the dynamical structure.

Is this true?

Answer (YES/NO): NO